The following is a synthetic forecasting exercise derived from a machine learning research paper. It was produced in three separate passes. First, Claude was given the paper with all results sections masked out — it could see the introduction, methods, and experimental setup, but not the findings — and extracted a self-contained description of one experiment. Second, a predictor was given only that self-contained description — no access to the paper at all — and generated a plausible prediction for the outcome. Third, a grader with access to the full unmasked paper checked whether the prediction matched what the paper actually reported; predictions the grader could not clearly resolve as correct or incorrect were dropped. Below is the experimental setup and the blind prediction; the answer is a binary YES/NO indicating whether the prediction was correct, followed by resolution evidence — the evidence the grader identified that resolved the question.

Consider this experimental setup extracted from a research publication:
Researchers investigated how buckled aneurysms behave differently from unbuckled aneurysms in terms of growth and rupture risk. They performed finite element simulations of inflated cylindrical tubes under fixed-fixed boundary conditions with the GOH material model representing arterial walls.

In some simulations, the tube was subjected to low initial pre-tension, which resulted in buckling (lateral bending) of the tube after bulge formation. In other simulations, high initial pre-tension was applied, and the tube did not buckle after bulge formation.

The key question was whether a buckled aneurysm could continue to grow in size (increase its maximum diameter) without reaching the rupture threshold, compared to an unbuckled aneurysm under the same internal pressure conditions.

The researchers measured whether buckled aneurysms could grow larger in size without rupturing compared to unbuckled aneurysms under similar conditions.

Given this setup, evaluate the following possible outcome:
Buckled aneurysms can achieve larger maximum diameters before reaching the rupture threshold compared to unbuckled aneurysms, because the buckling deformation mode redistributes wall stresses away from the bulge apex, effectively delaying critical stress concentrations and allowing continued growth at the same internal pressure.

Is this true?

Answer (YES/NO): NO